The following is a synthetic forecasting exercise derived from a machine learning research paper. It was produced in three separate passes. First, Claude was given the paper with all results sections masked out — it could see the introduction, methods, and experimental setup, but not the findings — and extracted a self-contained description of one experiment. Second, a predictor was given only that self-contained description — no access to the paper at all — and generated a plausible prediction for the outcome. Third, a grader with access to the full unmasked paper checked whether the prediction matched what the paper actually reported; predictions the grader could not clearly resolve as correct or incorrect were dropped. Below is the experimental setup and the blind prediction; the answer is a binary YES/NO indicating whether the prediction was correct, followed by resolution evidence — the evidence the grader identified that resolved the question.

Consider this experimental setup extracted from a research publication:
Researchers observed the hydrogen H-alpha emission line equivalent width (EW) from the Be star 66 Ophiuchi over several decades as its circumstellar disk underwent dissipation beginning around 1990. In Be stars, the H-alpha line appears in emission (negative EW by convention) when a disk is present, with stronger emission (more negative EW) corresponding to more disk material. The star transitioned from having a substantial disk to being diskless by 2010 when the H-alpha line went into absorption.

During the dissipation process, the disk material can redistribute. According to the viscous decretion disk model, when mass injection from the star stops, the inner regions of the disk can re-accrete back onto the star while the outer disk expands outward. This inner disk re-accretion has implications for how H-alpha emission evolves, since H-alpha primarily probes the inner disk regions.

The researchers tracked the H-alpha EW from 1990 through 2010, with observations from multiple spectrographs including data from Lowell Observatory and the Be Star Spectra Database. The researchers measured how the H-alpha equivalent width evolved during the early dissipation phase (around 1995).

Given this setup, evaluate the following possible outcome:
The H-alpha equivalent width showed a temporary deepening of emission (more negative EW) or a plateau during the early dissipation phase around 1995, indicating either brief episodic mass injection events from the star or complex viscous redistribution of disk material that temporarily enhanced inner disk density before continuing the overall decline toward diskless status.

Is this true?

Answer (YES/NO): YES